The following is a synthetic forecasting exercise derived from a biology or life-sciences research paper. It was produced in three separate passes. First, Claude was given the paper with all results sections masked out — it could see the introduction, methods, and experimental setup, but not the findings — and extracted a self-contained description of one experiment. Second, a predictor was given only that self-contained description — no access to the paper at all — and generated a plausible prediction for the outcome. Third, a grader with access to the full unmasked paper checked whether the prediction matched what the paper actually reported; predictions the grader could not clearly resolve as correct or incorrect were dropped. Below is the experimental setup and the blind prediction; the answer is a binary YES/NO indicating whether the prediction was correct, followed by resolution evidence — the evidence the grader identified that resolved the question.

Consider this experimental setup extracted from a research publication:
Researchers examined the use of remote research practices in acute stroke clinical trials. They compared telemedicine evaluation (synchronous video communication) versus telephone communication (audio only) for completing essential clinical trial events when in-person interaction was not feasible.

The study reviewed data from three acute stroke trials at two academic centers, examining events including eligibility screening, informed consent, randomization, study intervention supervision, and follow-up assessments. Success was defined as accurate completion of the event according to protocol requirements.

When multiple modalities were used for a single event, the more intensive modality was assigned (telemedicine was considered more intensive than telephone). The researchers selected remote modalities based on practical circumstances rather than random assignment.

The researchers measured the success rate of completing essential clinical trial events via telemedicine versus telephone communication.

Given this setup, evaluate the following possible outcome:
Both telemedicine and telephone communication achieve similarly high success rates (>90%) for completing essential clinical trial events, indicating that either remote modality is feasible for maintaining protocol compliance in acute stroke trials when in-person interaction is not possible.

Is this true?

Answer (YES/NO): NO